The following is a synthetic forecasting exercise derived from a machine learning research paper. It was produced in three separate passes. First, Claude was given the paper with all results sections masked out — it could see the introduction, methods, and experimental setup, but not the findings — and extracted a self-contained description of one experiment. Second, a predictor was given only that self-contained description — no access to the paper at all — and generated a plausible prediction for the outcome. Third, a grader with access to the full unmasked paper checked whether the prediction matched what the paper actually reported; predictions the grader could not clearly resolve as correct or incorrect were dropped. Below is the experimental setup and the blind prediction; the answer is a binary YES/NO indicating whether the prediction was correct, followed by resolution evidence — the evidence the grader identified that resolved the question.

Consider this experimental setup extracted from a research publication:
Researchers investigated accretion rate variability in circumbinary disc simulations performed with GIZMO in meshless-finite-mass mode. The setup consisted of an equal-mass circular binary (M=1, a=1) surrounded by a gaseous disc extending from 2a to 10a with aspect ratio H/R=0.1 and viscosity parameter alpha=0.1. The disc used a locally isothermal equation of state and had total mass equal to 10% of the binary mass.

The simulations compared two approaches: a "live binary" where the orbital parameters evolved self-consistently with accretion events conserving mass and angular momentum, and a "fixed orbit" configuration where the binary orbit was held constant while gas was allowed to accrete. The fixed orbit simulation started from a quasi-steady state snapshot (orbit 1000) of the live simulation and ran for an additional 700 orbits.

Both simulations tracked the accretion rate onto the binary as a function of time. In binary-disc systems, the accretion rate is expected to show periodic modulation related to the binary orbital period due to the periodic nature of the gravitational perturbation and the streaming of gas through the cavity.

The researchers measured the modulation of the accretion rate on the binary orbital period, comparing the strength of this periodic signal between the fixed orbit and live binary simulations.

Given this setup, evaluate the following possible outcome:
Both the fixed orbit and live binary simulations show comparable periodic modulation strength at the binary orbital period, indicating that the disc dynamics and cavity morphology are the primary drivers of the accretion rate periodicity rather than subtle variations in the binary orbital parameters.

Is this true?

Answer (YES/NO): NO